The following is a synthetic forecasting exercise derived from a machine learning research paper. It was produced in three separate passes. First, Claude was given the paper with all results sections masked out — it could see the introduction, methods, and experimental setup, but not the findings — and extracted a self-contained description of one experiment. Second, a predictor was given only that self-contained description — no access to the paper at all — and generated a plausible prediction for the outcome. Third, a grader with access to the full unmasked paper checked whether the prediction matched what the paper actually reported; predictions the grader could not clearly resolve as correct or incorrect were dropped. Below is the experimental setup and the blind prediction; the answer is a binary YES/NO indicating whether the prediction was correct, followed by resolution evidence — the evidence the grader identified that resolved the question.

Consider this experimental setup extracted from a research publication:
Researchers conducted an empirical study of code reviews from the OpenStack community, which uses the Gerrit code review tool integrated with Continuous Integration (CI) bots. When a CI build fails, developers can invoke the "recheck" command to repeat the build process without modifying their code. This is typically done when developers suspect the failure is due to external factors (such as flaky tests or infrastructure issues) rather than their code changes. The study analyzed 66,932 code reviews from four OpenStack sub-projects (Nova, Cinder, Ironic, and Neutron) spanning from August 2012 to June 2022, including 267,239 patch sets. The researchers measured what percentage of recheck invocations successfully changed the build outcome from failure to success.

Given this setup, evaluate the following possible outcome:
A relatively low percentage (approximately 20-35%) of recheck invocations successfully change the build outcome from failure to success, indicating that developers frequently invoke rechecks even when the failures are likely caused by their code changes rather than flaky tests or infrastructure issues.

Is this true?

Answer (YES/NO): NO